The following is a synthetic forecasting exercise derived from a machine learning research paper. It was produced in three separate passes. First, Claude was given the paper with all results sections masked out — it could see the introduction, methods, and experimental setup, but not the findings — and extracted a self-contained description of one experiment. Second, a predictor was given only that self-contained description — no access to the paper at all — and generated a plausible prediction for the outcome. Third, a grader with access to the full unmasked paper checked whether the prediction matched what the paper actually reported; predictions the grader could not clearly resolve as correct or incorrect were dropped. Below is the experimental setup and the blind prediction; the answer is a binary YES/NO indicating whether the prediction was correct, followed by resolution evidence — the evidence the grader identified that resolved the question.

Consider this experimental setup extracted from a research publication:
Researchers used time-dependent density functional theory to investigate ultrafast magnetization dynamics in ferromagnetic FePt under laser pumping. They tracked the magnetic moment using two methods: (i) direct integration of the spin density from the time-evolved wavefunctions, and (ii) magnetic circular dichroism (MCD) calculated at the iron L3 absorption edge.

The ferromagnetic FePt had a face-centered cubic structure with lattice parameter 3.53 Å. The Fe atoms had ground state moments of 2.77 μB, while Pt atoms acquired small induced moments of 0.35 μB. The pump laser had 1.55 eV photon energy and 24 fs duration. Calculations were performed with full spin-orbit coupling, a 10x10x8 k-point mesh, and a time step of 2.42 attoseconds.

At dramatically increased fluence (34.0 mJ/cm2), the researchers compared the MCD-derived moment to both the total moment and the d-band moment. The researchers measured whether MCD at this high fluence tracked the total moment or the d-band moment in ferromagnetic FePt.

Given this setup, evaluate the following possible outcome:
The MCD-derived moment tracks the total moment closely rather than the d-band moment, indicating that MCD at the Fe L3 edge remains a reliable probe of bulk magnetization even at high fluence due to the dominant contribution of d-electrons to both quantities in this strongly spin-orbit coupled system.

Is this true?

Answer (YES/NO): NO